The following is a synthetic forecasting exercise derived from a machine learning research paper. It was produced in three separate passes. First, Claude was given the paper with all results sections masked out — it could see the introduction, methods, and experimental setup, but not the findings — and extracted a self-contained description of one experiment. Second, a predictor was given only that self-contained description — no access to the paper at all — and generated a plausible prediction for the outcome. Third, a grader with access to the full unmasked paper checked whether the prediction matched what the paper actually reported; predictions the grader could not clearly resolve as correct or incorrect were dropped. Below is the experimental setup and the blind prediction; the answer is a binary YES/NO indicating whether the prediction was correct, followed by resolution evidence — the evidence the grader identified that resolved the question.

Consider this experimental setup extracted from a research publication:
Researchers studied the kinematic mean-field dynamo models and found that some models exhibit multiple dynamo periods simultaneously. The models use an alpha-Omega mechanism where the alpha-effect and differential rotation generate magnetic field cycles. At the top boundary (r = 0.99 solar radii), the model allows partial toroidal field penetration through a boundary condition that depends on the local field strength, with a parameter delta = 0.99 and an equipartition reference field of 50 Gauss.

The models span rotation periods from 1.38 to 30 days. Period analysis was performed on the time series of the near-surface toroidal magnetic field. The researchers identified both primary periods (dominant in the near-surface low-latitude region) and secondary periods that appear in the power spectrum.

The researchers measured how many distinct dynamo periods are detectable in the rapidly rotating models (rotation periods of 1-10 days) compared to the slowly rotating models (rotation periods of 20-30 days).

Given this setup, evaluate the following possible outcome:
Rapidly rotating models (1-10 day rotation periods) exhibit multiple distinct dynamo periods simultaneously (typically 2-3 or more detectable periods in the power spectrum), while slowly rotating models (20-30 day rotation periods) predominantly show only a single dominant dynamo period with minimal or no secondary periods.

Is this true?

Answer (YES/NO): YES